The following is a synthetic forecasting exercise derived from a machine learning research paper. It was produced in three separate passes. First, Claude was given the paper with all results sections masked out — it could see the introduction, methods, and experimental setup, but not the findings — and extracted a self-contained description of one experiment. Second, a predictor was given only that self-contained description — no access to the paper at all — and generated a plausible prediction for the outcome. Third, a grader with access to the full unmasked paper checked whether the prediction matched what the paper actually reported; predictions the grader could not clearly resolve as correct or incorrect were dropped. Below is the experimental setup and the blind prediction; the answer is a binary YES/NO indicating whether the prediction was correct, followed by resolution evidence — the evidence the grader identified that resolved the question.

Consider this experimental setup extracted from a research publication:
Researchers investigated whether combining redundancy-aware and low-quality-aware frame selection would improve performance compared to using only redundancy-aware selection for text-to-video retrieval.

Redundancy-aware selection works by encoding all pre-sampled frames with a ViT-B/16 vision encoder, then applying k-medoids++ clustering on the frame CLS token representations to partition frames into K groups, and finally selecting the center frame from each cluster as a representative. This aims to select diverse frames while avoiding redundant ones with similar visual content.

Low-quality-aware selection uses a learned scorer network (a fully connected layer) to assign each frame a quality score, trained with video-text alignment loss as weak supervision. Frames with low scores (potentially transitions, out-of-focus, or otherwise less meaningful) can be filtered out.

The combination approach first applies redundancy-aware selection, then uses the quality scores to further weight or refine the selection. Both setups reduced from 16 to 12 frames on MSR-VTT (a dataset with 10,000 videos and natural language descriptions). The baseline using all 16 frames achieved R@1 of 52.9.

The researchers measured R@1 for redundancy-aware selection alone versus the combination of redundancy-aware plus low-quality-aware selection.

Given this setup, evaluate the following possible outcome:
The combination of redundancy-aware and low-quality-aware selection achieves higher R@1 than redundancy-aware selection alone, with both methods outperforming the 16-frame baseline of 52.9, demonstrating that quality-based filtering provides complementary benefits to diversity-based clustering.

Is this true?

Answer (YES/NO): NO